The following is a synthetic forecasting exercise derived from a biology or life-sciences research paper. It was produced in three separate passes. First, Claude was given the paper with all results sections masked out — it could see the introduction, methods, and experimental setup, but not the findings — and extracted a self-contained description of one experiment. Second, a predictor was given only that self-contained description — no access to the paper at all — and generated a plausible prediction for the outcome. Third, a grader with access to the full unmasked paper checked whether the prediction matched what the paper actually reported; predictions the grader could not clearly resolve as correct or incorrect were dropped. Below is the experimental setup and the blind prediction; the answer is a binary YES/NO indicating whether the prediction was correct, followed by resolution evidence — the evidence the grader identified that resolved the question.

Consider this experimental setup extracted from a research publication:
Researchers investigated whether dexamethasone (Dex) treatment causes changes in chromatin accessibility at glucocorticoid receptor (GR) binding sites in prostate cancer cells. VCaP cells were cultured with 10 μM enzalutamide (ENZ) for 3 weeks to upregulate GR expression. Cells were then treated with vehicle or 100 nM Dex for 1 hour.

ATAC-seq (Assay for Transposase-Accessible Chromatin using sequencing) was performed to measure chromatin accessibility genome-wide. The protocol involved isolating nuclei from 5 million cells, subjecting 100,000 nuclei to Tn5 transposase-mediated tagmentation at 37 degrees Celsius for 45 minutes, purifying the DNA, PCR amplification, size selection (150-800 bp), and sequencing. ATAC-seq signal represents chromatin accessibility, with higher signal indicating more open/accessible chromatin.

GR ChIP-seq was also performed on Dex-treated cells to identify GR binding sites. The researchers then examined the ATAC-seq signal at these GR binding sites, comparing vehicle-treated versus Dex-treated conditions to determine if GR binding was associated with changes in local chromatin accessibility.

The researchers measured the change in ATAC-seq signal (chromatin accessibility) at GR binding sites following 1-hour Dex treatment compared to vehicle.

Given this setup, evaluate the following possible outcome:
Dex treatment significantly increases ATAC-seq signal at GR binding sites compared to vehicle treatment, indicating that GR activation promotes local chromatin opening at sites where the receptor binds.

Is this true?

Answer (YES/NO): YES